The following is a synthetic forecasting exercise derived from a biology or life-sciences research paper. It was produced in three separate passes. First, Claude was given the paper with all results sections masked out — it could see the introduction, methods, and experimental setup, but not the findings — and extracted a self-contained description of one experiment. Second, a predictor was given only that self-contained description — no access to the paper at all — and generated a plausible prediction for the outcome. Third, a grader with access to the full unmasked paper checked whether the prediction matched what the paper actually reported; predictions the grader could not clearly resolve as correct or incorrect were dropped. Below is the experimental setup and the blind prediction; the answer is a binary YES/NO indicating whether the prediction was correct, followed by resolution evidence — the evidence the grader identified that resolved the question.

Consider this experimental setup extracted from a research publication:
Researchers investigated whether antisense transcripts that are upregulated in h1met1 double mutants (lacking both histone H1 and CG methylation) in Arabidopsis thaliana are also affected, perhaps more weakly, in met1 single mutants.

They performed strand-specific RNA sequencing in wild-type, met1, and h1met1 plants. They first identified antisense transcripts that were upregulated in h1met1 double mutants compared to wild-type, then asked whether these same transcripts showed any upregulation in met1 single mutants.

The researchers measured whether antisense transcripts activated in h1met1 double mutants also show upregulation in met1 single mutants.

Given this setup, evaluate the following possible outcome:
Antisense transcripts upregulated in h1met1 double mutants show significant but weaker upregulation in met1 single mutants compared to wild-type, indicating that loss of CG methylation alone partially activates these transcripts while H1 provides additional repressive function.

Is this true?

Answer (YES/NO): NO